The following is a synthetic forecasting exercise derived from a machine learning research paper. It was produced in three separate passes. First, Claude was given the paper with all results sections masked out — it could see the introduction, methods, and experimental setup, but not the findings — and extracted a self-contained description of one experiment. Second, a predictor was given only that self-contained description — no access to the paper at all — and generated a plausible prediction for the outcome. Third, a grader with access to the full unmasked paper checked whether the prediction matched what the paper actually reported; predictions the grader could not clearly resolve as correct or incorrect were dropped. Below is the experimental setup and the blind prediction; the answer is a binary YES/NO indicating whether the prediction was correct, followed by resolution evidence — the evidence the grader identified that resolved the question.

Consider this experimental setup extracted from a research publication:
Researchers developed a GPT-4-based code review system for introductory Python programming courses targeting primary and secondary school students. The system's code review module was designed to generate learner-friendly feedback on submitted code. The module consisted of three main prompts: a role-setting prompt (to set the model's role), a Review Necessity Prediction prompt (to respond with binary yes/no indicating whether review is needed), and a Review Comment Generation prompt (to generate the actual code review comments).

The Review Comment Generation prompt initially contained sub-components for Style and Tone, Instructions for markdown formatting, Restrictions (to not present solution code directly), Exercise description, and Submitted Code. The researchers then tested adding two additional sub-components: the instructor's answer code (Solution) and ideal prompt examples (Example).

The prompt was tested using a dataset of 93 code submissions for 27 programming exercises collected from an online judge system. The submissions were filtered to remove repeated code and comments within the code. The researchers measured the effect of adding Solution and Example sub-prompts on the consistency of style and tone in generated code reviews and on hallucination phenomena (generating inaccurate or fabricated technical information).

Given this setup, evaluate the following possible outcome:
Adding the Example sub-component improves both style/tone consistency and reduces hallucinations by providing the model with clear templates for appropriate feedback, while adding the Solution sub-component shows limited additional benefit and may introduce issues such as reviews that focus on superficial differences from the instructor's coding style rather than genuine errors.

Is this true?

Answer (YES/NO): NO